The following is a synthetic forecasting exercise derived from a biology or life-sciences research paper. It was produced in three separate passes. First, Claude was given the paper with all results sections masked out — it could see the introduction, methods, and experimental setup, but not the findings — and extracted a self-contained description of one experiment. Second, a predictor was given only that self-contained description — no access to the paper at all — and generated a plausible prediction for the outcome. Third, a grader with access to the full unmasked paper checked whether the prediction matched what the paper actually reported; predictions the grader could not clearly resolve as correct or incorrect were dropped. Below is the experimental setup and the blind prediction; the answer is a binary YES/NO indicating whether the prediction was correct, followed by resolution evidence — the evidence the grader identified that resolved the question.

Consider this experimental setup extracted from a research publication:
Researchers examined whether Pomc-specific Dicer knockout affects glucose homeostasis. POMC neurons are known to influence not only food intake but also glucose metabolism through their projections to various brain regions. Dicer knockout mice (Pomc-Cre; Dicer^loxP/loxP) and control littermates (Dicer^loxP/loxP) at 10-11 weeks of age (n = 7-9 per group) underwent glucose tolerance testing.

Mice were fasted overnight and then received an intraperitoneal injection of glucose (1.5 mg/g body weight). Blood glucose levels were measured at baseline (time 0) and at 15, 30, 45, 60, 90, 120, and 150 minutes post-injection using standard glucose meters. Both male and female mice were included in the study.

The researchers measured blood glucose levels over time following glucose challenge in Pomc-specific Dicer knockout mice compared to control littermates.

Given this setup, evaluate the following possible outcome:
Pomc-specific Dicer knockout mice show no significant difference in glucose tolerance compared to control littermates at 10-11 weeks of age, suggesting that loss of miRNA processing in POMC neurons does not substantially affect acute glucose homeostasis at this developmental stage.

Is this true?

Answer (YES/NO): NO